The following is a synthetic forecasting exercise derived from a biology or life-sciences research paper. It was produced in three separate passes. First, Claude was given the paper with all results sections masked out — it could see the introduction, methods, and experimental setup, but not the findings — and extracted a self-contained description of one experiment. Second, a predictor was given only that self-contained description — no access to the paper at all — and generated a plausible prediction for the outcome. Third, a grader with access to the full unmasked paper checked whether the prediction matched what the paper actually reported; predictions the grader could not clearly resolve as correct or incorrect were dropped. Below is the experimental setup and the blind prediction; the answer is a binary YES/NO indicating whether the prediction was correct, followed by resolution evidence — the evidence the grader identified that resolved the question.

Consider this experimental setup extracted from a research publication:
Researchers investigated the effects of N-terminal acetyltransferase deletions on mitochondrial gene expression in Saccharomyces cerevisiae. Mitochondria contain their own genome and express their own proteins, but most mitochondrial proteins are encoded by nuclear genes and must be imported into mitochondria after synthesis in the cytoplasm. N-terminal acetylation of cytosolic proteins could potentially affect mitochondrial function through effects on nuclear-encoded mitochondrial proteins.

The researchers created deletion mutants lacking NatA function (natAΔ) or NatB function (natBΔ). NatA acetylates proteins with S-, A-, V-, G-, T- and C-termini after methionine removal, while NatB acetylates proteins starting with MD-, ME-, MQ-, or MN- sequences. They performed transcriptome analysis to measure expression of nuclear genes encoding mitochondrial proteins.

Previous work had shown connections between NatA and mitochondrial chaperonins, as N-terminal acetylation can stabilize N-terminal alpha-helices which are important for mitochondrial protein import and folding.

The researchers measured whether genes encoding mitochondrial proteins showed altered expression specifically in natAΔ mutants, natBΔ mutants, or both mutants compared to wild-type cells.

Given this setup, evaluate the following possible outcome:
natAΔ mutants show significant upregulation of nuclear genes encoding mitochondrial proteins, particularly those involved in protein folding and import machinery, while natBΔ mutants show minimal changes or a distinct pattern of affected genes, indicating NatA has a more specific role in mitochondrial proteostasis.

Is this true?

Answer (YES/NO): NO